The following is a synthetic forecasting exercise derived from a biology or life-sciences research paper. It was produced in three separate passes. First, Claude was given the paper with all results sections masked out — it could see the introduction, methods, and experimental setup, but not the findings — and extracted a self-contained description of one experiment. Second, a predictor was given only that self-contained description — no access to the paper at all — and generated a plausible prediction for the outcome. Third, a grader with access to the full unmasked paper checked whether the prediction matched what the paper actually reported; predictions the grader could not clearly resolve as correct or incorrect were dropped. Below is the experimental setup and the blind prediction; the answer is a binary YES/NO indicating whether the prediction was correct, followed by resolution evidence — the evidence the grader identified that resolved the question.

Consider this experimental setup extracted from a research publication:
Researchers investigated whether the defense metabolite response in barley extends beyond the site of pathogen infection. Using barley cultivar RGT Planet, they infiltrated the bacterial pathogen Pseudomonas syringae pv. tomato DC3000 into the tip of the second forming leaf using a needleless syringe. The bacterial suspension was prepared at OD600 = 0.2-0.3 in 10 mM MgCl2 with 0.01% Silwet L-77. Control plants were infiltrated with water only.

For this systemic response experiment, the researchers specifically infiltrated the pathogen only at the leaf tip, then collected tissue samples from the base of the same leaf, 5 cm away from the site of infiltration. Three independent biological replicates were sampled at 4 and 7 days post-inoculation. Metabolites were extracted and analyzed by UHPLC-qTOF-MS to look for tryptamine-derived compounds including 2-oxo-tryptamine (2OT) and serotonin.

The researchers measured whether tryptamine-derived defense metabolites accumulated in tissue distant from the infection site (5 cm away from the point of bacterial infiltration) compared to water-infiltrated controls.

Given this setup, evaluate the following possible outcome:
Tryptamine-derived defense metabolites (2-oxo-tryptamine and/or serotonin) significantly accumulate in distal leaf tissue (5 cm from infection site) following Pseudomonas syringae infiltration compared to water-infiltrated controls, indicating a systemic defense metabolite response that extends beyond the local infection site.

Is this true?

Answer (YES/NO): NO